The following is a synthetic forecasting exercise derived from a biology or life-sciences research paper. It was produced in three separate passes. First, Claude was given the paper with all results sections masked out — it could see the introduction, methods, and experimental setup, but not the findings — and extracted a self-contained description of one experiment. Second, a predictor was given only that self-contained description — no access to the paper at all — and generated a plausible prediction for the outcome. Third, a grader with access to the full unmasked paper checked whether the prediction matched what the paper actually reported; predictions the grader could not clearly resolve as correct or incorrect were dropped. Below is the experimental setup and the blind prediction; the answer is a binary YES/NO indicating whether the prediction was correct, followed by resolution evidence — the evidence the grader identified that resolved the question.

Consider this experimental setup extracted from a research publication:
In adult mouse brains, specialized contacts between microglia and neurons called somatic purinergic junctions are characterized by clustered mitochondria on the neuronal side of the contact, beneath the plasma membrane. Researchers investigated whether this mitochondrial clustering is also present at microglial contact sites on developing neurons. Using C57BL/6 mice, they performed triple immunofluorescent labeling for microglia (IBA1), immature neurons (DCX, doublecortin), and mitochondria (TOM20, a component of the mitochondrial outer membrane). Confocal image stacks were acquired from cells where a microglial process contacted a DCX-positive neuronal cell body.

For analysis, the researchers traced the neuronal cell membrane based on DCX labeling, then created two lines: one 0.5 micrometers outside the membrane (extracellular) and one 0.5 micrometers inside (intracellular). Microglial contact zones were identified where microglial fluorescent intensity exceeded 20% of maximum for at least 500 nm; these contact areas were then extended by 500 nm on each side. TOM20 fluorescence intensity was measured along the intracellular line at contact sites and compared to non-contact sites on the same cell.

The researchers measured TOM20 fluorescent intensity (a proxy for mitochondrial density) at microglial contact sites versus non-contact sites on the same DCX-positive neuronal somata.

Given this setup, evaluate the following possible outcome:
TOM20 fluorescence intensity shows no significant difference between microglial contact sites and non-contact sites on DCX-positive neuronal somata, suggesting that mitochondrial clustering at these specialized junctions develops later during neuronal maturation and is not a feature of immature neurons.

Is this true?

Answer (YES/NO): NO